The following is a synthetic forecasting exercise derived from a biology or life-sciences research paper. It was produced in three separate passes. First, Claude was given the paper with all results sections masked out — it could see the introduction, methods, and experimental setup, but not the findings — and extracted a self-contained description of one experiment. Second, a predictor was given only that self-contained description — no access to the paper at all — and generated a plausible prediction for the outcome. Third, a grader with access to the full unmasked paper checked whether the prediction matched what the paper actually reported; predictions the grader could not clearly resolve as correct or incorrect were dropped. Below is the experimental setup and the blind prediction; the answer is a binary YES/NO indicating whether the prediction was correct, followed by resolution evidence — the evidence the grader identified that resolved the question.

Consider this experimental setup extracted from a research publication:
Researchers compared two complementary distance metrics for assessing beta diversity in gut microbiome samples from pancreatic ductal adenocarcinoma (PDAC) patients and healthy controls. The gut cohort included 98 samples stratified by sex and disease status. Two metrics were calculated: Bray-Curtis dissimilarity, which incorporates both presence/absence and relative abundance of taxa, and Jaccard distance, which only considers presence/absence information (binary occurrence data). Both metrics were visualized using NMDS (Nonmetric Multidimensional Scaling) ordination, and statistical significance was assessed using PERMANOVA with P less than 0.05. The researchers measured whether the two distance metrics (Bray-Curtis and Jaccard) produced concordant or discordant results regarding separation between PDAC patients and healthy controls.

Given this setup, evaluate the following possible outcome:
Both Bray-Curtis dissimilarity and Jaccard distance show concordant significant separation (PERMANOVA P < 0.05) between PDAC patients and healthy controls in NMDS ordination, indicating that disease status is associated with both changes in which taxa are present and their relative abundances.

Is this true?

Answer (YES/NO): YES